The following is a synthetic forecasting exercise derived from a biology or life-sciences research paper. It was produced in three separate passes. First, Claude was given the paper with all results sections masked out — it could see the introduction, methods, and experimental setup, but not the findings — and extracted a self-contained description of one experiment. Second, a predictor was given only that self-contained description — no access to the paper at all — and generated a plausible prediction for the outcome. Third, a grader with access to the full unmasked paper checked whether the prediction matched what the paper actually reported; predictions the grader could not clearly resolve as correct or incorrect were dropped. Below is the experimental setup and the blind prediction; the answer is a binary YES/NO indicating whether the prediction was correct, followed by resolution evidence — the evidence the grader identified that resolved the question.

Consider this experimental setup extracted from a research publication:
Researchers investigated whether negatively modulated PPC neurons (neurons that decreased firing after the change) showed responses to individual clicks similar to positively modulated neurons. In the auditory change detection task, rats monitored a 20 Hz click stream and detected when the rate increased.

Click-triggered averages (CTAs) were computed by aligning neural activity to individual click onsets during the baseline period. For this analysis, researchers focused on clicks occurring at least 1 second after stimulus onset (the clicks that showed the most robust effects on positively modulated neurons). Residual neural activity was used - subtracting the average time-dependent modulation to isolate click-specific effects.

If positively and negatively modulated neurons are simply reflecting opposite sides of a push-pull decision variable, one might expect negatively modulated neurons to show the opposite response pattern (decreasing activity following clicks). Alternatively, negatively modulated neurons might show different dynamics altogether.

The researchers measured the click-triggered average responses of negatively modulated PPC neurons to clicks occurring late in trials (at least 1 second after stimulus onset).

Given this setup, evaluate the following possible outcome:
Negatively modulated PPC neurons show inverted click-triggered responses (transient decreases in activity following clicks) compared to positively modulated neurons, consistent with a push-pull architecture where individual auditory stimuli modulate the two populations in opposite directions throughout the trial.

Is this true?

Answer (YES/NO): YES